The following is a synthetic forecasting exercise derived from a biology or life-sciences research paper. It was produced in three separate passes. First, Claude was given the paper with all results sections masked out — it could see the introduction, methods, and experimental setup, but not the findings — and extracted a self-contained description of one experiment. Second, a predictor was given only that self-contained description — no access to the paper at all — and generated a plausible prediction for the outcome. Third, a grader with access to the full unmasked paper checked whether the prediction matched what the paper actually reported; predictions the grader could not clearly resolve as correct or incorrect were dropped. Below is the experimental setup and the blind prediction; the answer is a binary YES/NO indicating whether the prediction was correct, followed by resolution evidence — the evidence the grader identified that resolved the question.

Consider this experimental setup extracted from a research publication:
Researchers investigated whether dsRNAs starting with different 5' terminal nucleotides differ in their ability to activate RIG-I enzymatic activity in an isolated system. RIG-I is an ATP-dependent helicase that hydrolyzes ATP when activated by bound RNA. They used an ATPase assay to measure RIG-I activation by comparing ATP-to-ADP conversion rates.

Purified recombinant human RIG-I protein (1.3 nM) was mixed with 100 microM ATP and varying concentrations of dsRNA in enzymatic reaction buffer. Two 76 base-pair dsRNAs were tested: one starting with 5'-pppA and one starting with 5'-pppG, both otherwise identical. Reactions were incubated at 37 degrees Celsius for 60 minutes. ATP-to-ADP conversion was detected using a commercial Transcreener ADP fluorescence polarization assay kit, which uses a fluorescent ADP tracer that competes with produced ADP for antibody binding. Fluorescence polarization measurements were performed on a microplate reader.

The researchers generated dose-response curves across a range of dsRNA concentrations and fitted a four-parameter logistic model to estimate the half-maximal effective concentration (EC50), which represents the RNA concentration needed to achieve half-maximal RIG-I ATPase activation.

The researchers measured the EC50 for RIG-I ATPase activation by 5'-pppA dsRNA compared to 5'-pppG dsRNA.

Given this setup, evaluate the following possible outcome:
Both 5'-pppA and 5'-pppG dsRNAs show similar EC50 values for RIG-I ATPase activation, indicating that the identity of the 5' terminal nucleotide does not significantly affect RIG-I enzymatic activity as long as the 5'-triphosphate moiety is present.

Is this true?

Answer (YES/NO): YES